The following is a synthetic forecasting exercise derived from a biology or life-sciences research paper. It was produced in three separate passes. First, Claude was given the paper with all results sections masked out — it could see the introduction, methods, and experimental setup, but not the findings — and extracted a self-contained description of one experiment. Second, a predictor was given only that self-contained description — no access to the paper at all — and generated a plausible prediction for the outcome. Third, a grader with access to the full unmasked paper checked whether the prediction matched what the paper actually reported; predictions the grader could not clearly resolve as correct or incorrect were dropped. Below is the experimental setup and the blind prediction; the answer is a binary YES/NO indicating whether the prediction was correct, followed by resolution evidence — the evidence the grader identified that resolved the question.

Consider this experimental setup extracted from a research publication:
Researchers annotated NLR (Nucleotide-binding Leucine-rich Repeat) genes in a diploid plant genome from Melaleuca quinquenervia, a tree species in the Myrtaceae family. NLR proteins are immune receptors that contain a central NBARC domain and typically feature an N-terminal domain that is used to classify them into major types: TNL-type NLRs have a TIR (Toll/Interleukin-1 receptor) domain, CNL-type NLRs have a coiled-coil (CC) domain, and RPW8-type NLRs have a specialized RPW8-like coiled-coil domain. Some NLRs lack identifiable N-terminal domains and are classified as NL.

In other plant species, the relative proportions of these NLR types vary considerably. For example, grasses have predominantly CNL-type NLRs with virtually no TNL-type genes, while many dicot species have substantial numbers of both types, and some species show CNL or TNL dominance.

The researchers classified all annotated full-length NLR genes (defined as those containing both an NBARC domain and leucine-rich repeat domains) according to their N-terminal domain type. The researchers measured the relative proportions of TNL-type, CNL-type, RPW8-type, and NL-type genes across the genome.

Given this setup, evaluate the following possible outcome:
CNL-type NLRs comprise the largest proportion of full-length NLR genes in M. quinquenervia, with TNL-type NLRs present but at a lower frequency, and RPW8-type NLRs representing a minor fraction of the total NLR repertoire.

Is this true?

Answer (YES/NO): NO